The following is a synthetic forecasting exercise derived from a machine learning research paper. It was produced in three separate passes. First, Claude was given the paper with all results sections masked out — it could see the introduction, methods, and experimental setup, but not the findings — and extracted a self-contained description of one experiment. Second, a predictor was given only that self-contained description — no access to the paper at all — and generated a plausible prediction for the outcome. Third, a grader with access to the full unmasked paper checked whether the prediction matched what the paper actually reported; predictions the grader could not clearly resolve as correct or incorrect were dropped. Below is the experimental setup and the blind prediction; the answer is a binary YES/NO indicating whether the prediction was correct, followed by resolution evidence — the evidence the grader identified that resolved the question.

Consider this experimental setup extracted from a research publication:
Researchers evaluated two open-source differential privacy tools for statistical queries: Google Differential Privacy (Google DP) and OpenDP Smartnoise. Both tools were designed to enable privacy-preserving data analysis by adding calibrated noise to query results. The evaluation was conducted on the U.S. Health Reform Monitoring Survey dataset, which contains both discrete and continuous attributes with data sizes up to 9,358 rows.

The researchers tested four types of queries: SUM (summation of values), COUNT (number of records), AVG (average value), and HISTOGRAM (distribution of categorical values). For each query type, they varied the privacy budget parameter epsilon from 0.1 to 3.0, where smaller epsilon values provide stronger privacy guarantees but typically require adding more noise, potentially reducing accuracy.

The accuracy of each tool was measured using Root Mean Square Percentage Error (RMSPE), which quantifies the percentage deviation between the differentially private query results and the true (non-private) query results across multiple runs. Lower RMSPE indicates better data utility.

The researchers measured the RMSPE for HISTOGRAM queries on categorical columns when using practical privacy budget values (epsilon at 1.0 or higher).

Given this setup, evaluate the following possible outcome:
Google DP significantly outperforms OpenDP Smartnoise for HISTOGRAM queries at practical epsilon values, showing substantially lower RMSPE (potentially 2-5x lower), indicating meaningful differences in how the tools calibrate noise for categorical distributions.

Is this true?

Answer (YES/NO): NO